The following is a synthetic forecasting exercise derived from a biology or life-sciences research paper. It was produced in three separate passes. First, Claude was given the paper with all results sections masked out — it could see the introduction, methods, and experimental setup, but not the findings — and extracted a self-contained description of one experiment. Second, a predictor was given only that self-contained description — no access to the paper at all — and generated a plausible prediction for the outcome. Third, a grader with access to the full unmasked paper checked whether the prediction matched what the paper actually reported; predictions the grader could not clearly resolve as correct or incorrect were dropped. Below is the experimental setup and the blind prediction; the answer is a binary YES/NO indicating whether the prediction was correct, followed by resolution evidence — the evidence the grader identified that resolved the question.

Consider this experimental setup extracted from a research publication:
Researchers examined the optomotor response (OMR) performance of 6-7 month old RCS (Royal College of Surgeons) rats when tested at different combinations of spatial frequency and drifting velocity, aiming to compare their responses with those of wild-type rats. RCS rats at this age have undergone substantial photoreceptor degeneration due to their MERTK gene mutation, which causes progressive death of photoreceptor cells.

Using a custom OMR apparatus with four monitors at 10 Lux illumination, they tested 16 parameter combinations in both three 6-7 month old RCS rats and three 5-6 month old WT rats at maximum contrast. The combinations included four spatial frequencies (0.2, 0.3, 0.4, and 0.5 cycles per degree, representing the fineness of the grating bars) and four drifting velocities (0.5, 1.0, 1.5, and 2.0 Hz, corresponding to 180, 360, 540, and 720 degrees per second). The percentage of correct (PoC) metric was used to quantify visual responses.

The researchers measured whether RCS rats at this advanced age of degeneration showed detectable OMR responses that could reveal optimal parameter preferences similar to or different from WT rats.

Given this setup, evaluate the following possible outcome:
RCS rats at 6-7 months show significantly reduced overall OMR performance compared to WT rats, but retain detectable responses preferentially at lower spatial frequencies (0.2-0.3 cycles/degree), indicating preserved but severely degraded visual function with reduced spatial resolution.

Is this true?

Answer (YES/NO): NO